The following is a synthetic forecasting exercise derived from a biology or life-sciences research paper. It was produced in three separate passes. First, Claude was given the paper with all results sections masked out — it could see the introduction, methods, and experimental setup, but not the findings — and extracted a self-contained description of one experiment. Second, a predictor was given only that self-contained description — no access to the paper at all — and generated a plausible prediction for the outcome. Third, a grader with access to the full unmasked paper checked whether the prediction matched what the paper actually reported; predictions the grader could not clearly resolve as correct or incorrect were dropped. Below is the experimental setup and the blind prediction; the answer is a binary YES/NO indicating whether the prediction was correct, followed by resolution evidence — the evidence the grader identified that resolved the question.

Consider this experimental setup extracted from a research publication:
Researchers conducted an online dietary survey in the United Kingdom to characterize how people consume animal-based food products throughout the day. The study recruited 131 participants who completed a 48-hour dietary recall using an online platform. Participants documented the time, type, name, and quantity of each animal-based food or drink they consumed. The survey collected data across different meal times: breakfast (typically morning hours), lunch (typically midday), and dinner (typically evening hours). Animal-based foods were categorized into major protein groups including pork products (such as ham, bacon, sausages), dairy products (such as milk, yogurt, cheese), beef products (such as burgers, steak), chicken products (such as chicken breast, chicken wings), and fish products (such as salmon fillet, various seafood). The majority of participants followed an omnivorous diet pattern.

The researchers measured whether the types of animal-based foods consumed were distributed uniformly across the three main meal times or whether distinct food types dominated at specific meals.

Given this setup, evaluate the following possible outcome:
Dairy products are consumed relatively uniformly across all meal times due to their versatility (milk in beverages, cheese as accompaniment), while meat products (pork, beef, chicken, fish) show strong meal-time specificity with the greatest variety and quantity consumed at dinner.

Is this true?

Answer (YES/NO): NO